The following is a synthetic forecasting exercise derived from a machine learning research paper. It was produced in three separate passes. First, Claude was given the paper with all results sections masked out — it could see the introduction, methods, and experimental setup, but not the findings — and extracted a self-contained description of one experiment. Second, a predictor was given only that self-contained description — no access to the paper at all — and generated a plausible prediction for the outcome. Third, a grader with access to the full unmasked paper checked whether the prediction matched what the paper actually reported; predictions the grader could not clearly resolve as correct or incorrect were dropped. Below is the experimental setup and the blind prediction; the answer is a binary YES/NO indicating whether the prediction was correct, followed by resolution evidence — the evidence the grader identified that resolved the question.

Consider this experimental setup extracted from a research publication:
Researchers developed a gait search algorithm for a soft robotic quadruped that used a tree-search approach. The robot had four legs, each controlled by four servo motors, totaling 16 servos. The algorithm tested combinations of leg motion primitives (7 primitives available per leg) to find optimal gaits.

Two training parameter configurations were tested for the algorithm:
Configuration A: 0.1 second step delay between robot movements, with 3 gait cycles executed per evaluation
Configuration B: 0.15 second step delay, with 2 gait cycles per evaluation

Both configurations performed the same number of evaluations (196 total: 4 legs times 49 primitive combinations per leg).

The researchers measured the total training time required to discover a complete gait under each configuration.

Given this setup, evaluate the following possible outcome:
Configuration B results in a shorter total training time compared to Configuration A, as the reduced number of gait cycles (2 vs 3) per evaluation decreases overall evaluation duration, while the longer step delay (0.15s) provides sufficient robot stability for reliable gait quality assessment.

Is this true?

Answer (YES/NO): NO